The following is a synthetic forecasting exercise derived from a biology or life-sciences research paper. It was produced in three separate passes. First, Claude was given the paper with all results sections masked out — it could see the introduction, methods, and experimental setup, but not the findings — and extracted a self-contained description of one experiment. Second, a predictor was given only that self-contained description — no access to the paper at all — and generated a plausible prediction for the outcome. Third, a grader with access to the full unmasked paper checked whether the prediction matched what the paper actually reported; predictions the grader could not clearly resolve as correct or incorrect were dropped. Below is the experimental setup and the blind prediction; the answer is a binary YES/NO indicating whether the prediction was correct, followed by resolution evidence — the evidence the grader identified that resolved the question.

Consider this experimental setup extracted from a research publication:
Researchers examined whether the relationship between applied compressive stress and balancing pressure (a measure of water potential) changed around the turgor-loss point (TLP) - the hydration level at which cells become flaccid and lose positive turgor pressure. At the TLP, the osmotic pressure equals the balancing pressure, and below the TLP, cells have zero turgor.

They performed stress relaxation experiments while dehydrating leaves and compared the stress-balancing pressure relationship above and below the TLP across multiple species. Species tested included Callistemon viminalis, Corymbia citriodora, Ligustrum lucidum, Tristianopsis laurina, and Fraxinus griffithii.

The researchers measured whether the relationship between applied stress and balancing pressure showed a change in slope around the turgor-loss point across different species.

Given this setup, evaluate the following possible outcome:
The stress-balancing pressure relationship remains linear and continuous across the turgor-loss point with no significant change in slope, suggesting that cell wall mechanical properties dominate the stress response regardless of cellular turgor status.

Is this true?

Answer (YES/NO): NO